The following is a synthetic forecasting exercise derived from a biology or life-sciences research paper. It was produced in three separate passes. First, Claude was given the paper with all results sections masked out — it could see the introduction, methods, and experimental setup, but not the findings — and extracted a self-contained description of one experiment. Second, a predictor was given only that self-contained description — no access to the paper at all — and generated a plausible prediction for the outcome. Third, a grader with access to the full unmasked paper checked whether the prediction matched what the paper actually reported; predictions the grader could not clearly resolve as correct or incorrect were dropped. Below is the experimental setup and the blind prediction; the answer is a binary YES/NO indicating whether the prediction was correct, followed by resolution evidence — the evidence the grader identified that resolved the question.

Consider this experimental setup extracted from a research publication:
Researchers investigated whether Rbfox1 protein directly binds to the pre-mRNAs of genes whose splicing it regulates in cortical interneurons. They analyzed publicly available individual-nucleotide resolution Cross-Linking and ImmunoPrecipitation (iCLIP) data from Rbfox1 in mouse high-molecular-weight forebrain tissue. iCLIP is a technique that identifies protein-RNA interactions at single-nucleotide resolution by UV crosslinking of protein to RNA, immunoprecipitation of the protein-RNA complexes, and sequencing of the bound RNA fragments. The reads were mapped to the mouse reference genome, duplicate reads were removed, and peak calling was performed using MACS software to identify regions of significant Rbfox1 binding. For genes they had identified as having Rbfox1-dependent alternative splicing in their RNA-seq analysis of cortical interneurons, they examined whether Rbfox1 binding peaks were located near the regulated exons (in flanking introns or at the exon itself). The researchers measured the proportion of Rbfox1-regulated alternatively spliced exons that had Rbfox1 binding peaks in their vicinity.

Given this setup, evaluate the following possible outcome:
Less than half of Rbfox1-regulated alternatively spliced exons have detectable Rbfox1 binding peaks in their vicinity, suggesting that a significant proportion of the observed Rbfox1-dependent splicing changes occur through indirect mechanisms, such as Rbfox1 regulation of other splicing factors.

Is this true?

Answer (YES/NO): NO